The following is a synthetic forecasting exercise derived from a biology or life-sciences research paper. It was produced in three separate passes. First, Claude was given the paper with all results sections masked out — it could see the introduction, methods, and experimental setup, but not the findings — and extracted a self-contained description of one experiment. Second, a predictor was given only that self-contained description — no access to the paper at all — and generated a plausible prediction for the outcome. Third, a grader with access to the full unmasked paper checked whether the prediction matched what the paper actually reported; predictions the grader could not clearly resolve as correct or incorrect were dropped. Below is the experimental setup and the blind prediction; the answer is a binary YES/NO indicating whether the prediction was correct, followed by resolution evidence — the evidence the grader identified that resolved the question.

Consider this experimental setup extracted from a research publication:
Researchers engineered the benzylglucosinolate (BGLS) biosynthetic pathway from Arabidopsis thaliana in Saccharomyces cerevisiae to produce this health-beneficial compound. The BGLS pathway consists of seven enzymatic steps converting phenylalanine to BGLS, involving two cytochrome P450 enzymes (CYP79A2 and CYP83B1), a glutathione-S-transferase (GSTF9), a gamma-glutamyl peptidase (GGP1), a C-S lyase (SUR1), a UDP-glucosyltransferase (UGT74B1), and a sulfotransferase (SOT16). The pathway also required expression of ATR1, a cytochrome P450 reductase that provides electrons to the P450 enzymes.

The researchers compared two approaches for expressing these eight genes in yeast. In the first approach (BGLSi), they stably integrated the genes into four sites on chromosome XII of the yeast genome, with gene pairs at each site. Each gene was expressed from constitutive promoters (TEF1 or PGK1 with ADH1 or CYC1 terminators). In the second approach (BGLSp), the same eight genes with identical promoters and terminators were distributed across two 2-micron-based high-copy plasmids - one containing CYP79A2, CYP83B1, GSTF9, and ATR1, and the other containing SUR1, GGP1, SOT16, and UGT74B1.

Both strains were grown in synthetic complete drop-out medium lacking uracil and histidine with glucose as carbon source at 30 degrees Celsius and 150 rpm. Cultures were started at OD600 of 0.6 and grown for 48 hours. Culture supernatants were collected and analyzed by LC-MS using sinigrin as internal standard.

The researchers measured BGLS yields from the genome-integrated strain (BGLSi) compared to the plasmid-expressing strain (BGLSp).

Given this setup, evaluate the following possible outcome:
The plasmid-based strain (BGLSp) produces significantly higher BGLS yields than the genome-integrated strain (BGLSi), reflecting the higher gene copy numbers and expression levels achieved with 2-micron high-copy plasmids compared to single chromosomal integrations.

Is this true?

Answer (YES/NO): NO